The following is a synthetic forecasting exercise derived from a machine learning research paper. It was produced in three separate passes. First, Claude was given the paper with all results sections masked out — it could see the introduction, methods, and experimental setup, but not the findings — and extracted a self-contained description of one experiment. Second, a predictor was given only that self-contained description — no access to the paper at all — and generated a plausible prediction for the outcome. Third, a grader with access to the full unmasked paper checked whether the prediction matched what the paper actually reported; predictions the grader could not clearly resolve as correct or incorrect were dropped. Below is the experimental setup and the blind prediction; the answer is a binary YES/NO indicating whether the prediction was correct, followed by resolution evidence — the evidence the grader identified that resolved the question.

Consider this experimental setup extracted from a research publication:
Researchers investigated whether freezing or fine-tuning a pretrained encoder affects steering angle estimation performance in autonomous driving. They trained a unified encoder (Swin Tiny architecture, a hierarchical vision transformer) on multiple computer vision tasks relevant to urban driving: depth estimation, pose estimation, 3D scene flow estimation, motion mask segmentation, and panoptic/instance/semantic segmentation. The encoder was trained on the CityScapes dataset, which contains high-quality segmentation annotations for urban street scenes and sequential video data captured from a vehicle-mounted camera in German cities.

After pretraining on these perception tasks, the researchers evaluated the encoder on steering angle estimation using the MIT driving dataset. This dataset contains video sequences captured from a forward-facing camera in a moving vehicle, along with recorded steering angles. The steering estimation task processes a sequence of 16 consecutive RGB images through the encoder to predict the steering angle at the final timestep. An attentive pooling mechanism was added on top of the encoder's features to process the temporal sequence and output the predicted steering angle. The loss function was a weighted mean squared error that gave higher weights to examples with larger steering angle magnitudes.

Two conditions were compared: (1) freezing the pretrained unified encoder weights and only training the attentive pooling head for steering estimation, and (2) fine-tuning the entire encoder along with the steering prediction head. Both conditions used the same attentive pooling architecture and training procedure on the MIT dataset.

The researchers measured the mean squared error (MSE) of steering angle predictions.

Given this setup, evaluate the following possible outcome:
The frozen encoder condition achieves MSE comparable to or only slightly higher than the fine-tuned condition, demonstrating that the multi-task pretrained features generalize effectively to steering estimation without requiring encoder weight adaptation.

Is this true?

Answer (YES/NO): NO